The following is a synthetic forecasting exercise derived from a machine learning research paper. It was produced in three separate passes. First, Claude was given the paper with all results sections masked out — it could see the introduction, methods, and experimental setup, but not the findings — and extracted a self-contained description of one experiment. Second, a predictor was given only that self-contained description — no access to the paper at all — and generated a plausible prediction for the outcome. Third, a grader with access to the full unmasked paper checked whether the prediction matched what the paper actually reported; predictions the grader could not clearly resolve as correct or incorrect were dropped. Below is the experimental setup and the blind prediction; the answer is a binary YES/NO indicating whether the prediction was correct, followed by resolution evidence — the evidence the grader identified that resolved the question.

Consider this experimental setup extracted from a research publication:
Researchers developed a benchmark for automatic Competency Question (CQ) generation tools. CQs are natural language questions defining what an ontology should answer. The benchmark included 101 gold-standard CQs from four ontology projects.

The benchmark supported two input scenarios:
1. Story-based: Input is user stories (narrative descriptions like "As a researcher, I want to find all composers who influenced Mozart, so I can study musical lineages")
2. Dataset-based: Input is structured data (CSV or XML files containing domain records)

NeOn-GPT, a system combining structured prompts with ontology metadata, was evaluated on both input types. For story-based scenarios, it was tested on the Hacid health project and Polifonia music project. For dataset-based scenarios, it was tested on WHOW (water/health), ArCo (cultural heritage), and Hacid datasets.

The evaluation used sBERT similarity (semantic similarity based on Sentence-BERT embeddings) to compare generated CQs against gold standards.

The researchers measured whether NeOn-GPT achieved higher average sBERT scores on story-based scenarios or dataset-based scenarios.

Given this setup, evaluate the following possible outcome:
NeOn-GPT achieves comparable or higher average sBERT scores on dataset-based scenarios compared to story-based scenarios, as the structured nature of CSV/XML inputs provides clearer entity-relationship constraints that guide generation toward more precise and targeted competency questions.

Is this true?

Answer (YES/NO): YES